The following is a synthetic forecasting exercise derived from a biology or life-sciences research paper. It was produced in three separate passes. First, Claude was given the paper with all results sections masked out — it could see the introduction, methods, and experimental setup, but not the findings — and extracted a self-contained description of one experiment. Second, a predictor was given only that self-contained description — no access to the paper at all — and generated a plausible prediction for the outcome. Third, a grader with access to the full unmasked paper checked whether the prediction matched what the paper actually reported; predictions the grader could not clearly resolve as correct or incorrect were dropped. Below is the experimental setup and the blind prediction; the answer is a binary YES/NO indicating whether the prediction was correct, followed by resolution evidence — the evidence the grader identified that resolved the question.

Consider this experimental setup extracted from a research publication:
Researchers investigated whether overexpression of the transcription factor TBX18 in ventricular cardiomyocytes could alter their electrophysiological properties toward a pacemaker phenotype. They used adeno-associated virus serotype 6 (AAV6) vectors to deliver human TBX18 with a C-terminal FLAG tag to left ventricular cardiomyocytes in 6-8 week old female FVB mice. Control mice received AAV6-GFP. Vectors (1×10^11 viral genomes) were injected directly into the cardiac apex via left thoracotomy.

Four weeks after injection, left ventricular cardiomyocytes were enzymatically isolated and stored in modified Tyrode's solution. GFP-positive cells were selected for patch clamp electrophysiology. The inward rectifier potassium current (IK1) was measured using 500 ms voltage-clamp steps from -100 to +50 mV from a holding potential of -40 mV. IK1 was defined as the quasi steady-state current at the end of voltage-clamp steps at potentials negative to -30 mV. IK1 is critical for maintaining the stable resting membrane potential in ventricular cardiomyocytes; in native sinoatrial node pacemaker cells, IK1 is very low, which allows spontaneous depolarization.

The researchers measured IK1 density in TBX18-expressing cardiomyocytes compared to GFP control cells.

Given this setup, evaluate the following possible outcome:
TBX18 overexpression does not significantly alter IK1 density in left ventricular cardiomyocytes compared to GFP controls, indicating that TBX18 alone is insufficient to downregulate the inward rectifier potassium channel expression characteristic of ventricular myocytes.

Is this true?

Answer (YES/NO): NO